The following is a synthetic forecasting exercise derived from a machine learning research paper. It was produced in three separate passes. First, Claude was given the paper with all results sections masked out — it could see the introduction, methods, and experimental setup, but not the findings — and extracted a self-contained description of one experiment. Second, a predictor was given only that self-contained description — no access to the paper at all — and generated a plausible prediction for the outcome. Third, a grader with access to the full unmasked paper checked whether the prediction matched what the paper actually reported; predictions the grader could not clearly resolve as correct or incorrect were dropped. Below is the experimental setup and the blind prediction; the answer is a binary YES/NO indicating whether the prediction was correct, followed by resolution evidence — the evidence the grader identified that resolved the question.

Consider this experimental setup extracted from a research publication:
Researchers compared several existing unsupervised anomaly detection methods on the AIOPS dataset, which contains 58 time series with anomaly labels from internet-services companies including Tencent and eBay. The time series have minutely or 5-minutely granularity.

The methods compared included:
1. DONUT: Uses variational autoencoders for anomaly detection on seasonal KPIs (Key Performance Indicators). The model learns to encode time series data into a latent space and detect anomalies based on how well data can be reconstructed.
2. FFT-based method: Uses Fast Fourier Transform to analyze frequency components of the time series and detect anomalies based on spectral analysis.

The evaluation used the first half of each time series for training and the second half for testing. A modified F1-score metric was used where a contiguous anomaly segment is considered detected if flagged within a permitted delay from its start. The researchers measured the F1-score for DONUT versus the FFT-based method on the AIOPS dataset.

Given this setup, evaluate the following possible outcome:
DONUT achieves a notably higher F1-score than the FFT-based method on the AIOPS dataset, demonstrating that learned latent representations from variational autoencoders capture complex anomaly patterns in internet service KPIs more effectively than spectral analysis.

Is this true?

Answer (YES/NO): NO